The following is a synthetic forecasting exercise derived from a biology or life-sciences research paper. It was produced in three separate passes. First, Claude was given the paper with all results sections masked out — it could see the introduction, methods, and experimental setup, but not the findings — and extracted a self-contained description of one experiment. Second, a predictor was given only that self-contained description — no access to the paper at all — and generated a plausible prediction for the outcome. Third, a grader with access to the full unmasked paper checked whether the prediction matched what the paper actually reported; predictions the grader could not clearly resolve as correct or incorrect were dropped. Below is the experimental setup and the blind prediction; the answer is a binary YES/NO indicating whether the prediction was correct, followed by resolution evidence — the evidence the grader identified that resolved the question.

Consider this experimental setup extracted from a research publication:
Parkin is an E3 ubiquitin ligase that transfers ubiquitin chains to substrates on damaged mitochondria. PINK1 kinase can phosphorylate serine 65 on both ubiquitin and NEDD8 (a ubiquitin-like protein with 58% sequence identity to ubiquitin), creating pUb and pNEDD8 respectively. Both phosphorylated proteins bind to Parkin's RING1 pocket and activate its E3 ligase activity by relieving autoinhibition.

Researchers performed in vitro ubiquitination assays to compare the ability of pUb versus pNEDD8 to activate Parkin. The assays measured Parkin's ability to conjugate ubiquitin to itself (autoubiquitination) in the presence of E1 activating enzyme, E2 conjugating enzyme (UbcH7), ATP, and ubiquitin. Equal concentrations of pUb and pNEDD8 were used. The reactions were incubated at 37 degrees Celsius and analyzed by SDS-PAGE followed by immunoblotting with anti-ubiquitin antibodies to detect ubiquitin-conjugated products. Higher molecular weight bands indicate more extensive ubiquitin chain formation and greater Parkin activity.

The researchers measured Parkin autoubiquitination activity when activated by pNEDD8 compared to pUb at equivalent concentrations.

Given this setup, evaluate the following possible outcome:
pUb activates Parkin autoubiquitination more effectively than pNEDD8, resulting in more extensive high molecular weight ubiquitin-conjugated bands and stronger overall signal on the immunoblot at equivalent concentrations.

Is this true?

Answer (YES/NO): NO